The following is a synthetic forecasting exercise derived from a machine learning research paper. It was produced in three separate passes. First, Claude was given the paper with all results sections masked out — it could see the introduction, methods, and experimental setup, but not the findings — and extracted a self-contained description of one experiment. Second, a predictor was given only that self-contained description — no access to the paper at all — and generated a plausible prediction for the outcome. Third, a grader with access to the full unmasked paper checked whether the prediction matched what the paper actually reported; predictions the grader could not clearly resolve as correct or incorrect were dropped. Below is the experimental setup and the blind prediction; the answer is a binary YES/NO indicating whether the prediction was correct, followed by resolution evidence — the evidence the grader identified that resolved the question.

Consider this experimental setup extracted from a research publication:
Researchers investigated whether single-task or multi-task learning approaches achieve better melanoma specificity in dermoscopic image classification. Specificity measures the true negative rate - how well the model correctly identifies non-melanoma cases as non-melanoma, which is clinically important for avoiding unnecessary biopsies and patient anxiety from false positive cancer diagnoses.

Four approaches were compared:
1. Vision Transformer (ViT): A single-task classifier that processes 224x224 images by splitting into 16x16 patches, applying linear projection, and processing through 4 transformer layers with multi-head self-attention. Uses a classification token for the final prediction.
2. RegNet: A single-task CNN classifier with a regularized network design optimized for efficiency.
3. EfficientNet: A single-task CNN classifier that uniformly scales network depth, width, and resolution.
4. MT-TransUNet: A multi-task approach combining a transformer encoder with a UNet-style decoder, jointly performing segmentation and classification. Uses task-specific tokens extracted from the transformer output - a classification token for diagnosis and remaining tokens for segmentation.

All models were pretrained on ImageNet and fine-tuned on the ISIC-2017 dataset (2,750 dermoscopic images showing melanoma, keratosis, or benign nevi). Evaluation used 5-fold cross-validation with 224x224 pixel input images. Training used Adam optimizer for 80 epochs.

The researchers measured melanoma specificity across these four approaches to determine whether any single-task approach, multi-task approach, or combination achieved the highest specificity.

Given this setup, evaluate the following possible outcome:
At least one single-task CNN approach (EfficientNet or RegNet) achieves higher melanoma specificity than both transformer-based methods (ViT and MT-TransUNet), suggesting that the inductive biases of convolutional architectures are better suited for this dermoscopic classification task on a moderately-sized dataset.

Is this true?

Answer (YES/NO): NO